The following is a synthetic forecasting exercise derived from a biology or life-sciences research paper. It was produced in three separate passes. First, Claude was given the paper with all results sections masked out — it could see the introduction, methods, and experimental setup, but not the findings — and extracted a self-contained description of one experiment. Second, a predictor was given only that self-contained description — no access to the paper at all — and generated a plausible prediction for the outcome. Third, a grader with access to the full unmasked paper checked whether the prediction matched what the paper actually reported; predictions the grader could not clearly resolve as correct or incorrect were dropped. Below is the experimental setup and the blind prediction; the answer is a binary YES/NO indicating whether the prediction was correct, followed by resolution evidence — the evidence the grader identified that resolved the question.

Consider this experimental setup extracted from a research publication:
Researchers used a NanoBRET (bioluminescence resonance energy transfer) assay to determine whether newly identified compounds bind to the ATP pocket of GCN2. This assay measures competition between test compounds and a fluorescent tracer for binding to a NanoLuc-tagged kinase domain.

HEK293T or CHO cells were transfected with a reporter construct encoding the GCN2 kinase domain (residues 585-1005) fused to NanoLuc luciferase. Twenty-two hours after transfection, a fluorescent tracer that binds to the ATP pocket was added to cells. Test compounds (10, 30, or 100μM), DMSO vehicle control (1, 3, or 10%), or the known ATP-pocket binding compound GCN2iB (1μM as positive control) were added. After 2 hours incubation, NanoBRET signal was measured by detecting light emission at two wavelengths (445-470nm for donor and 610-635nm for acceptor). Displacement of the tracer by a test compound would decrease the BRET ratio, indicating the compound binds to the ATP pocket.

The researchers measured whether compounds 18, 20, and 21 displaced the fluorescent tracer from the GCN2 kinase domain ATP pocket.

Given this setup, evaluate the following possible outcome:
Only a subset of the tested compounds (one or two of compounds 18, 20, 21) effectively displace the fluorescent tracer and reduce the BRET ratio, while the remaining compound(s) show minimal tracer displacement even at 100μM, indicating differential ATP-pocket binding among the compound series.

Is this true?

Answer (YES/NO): NO